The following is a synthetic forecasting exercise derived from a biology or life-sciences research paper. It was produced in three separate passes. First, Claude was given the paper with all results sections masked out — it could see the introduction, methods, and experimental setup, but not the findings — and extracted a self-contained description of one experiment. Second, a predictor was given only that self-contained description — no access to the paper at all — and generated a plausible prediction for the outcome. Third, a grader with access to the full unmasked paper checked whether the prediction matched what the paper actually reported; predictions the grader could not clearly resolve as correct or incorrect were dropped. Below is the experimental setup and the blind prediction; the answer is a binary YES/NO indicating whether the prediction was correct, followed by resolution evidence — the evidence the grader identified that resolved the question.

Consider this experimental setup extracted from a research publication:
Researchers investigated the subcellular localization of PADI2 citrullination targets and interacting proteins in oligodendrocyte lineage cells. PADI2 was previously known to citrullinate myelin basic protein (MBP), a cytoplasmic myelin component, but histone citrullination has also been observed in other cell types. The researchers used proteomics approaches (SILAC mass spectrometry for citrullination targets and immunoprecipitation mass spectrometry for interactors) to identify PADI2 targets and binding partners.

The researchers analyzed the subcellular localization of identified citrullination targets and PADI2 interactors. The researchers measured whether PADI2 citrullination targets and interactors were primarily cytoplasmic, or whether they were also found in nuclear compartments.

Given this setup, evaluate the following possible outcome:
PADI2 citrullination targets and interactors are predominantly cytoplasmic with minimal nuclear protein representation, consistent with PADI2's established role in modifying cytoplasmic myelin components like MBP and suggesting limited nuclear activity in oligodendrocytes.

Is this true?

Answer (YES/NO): NO